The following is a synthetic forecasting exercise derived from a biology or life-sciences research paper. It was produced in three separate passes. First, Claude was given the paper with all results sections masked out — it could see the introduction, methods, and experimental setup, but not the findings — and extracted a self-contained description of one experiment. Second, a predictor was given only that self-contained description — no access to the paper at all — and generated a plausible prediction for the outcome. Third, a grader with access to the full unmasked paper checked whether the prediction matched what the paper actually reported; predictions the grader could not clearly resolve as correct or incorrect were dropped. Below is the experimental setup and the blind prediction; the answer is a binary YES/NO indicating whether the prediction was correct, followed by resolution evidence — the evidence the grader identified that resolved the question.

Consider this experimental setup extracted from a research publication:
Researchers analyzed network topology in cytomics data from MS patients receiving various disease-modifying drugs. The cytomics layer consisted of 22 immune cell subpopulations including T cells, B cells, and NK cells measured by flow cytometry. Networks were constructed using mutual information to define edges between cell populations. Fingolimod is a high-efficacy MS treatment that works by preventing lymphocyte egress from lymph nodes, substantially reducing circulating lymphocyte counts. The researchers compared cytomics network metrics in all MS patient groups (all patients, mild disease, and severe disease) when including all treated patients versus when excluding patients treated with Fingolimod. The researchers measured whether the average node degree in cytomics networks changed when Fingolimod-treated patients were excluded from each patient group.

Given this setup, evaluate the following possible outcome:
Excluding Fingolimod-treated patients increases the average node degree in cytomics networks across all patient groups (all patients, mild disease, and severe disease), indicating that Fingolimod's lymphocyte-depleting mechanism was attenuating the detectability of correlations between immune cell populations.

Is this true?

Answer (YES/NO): NO